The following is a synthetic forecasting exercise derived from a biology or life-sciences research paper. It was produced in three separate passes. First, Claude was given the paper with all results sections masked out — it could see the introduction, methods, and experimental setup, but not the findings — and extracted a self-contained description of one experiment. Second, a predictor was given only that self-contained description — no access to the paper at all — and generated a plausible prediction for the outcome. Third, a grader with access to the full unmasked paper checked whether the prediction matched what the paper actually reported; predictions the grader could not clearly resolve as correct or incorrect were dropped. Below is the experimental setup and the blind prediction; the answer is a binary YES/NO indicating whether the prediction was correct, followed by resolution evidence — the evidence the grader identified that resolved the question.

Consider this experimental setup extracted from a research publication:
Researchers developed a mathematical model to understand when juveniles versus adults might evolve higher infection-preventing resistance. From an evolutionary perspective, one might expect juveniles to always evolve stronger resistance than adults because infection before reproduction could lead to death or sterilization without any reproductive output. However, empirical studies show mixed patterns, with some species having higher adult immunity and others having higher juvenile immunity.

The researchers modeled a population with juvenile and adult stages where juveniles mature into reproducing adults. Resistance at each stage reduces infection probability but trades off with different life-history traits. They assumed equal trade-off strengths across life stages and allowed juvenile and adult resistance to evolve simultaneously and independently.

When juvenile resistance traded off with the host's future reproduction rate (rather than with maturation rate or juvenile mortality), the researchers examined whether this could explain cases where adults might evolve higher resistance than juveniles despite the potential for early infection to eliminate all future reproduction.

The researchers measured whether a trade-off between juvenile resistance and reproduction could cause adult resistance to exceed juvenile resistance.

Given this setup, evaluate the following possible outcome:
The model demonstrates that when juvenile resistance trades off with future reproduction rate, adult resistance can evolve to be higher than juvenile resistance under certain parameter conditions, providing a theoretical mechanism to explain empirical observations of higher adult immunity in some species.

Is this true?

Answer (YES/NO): YES